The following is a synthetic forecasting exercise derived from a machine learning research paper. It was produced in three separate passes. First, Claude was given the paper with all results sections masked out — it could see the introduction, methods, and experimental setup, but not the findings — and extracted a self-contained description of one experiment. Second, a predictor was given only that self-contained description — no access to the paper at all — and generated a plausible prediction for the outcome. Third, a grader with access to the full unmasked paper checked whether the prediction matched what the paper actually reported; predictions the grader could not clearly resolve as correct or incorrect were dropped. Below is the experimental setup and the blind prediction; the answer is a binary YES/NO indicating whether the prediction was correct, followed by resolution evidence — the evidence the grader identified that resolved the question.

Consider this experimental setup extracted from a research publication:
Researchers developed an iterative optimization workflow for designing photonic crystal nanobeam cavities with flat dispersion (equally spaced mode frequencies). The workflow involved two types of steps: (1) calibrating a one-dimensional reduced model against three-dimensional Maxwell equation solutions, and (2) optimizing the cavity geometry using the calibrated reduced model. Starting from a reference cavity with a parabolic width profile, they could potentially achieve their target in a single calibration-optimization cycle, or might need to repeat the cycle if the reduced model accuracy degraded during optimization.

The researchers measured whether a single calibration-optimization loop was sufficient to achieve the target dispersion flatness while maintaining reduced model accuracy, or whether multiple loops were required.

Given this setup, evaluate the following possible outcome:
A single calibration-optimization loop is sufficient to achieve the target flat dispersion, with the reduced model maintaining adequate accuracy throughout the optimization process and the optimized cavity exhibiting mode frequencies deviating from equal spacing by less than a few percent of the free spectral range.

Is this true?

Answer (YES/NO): NO